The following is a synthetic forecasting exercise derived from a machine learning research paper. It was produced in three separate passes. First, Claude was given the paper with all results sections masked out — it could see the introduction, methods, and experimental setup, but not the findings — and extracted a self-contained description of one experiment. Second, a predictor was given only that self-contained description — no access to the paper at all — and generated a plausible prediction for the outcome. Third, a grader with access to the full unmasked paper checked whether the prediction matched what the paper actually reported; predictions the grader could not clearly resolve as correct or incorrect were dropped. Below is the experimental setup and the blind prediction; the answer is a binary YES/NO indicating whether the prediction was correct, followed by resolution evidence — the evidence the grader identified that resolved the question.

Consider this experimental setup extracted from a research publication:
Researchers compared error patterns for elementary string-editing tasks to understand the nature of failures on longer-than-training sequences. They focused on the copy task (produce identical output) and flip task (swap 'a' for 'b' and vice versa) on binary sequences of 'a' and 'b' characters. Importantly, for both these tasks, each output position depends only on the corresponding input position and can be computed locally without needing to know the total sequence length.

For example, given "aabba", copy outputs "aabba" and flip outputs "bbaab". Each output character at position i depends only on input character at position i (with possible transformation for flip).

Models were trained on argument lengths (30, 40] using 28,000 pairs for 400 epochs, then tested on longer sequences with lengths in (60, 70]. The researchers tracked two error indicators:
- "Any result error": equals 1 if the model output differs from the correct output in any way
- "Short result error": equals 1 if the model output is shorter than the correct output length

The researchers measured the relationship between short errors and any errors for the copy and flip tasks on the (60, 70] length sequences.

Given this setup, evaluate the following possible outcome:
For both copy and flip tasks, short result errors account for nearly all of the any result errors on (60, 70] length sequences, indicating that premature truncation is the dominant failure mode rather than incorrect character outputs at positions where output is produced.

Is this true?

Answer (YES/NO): YES